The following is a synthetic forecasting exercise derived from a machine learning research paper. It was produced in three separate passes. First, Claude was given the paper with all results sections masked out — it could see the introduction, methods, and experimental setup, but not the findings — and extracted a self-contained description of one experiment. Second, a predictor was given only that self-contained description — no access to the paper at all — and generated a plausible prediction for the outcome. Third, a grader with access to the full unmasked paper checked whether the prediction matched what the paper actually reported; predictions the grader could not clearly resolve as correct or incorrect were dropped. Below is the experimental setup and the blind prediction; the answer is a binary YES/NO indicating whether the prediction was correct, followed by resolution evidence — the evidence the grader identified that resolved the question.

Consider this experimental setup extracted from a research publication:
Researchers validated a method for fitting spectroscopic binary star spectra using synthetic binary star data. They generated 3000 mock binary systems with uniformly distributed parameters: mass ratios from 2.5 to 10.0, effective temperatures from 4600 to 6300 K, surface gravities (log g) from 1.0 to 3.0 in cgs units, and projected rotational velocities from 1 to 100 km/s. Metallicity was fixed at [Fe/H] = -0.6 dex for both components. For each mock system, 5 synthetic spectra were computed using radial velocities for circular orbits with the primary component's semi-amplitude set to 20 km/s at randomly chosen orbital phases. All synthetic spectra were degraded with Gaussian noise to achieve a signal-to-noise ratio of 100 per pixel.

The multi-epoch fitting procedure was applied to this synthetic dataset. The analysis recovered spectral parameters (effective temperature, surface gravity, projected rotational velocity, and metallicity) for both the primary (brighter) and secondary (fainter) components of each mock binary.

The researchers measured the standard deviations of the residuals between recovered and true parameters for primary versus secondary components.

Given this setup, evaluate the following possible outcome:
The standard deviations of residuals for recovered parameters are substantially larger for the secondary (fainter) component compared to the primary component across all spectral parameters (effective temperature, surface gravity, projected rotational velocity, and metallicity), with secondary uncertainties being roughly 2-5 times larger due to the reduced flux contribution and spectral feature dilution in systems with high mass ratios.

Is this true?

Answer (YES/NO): YES